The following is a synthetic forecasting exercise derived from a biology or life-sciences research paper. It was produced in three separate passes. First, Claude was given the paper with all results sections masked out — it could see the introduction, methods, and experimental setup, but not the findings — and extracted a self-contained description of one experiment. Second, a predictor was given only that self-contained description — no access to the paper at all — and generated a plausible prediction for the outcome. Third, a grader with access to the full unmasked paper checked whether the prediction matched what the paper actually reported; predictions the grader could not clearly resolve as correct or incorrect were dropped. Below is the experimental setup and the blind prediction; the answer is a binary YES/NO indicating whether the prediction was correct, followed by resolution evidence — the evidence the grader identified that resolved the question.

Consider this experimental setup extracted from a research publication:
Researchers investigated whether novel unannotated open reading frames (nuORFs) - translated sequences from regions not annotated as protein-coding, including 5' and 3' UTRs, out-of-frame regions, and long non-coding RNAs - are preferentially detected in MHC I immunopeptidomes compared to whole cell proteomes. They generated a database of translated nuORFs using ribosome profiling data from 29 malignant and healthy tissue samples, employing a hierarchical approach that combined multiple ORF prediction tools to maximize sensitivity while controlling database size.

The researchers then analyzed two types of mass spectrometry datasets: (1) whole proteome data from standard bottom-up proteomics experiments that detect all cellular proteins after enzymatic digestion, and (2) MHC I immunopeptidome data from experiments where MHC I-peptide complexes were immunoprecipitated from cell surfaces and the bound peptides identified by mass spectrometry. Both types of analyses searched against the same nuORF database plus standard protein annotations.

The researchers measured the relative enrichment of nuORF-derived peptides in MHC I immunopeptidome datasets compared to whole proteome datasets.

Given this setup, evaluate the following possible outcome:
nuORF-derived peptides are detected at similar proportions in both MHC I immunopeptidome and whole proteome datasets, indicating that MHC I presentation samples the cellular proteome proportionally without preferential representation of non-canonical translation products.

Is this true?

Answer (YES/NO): NO